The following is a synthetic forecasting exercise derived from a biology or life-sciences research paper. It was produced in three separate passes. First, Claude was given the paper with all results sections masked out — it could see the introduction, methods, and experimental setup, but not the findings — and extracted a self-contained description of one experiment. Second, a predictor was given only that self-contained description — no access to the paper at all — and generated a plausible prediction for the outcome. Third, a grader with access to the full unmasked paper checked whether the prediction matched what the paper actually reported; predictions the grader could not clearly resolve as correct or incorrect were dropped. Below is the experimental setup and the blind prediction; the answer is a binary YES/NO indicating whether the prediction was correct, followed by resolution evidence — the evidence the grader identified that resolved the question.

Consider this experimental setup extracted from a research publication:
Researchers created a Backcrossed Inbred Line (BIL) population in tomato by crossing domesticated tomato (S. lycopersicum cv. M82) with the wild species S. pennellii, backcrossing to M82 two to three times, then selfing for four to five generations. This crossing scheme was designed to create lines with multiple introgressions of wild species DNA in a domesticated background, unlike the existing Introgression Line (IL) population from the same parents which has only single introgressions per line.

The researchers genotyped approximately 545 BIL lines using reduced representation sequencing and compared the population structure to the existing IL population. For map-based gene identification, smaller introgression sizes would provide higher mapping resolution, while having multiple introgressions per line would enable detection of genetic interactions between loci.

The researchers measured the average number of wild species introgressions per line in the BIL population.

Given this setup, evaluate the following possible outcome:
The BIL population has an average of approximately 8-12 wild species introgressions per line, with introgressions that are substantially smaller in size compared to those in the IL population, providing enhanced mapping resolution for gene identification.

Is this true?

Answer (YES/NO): NO